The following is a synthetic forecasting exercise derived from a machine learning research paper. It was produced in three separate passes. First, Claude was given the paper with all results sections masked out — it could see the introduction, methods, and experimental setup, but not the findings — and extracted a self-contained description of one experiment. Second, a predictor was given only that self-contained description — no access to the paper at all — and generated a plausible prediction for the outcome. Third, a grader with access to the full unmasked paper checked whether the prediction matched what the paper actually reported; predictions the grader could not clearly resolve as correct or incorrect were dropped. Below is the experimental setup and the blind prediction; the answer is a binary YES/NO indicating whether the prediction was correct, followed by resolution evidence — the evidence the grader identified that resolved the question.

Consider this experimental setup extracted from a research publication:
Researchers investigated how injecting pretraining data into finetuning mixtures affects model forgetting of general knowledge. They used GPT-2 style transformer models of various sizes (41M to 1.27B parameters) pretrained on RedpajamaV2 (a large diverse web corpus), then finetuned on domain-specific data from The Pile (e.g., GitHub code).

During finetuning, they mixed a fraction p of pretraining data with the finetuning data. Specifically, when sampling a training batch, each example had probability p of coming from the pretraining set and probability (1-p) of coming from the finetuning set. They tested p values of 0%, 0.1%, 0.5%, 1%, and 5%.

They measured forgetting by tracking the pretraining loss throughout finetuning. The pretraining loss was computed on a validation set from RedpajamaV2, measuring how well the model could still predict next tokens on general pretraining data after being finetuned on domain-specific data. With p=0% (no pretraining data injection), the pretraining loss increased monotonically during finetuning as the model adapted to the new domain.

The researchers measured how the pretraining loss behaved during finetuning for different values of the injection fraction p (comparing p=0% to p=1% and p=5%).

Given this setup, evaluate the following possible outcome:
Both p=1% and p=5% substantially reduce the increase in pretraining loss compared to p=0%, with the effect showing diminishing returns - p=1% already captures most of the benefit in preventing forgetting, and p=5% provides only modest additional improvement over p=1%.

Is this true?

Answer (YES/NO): YES